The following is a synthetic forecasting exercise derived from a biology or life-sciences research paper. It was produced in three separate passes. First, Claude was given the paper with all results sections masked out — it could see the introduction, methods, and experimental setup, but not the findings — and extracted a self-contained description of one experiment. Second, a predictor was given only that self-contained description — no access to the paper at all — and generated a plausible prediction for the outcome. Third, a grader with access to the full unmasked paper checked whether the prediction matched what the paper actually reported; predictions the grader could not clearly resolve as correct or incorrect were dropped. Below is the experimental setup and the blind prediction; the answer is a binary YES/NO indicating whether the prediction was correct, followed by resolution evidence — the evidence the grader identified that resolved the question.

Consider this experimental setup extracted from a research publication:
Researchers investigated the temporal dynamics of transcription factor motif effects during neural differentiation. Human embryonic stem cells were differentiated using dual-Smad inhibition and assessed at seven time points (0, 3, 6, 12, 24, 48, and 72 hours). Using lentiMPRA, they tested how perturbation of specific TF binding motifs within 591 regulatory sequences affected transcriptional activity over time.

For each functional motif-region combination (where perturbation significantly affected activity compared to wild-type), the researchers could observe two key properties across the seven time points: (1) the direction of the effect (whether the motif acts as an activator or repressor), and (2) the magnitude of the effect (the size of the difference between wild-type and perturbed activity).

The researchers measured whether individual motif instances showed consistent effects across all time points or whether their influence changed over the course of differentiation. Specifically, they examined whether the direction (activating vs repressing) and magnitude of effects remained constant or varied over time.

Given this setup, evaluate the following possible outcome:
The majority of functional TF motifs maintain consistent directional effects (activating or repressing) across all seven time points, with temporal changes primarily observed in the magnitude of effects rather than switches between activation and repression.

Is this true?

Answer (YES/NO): YES